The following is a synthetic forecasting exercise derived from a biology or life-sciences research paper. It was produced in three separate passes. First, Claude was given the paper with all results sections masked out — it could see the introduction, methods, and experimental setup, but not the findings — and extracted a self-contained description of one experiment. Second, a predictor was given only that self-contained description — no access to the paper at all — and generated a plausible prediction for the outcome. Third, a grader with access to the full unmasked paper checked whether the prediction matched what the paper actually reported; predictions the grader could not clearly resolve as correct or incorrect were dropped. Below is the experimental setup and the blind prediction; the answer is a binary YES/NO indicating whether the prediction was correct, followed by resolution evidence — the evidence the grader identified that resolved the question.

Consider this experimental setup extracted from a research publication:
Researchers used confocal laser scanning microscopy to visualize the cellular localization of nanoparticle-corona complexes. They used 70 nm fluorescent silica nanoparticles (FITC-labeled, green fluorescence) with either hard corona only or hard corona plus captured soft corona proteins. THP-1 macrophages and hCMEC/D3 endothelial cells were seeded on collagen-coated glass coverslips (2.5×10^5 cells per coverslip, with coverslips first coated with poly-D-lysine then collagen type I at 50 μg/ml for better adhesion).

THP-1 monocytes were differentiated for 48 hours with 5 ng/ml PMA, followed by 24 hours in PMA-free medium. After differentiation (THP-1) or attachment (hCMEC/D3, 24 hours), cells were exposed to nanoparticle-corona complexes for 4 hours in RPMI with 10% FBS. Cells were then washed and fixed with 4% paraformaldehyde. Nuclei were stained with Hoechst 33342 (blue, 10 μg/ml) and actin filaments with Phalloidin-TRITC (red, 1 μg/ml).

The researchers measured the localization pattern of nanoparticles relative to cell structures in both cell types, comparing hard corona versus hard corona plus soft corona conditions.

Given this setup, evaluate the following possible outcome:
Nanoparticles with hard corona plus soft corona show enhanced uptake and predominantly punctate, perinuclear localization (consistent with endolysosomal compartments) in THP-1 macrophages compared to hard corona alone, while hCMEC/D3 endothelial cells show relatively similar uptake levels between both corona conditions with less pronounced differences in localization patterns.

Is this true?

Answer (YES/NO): NO